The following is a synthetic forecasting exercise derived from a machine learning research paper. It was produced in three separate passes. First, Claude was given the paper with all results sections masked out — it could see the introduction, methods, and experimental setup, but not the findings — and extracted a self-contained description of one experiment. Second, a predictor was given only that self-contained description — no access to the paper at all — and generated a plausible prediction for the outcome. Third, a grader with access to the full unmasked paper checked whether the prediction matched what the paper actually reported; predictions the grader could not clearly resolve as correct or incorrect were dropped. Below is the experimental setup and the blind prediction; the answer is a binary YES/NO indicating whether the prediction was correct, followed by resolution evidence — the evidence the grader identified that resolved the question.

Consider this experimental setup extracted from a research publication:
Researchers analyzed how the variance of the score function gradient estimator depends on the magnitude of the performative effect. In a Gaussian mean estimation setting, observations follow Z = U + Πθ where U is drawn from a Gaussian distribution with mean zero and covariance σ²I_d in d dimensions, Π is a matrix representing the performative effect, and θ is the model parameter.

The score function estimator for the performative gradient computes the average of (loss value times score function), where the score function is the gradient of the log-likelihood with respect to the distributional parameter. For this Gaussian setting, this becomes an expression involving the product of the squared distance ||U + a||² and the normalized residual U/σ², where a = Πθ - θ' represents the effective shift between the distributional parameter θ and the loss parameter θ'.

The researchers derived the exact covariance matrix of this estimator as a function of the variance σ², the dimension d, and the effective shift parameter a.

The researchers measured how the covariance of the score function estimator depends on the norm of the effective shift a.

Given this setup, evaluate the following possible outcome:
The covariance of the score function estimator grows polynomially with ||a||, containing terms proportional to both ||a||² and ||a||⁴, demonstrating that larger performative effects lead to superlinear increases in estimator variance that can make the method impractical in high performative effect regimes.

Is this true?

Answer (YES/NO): YES